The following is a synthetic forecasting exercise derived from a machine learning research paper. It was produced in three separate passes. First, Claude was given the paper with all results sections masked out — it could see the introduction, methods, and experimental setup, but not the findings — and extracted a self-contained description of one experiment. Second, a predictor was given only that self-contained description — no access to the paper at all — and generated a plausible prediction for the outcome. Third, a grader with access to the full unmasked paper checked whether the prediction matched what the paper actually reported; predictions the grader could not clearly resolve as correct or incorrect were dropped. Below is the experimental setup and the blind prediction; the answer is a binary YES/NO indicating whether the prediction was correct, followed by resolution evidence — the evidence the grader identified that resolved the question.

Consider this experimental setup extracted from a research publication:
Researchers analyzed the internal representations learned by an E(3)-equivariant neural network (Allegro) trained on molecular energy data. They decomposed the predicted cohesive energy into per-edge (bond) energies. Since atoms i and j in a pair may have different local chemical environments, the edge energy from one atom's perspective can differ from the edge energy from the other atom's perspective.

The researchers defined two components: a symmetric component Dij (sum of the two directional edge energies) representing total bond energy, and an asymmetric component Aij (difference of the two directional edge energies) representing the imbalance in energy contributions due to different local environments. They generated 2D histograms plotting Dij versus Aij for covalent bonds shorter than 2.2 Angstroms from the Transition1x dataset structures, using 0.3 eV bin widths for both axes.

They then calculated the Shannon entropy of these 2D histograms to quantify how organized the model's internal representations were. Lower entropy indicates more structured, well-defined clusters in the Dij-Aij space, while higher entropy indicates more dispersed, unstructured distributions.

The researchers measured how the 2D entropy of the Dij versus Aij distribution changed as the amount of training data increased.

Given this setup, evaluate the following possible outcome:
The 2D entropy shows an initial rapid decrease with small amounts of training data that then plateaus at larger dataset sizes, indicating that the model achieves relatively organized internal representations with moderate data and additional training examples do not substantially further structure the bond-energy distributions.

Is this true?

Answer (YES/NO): NO